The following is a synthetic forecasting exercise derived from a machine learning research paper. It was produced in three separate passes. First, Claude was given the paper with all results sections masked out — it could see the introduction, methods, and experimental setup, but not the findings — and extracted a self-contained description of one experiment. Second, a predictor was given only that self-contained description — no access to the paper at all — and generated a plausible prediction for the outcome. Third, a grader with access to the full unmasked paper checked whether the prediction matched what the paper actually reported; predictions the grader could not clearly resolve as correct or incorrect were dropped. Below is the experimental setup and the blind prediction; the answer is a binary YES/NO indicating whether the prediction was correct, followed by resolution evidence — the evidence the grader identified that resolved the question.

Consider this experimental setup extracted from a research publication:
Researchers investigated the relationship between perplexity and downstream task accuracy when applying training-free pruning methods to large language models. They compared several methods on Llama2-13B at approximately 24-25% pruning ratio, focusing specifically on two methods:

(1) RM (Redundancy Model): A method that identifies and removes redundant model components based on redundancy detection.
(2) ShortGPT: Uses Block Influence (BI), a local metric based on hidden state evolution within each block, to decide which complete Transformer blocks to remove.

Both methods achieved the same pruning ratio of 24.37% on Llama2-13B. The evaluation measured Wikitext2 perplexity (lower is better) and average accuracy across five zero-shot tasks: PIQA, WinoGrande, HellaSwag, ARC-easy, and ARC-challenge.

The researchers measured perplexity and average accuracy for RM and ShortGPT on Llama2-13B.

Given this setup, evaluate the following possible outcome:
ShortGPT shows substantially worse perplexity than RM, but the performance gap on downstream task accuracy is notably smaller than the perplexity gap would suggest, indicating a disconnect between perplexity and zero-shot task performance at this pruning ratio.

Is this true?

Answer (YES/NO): YES